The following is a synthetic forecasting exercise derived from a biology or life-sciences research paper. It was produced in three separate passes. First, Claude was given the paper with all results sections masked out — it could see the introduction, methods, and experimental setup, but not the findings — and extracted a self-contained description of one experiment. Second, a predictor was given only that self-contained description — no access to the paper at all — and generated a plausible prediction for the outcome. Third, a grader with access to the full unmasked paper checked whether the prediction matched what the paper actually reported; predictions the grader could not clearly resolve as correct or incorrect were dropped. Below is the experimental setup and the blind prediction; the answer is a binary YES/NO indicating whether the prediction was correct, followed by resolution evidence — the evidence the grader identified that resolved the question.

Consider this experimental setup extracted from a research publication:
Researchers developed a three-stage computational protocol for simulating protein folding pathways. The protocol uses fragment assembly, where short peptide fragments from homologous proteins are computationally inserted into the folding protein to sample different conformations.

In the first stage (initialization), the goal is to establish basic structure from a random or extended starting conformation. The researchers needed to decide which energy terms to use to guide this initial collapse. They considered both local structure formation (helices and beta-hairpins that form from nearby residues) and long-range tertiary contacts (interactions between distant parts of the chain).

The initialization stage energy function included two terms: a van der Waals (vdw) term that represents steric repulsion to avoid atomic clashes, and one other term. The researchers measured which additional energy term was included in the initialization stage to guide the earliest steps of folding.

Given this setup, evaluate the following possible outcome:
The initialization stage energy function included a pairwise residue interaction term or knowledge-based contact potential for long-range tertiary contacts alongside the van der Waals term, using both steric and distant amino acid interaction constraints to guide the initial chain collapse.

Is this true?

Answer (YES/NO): NO